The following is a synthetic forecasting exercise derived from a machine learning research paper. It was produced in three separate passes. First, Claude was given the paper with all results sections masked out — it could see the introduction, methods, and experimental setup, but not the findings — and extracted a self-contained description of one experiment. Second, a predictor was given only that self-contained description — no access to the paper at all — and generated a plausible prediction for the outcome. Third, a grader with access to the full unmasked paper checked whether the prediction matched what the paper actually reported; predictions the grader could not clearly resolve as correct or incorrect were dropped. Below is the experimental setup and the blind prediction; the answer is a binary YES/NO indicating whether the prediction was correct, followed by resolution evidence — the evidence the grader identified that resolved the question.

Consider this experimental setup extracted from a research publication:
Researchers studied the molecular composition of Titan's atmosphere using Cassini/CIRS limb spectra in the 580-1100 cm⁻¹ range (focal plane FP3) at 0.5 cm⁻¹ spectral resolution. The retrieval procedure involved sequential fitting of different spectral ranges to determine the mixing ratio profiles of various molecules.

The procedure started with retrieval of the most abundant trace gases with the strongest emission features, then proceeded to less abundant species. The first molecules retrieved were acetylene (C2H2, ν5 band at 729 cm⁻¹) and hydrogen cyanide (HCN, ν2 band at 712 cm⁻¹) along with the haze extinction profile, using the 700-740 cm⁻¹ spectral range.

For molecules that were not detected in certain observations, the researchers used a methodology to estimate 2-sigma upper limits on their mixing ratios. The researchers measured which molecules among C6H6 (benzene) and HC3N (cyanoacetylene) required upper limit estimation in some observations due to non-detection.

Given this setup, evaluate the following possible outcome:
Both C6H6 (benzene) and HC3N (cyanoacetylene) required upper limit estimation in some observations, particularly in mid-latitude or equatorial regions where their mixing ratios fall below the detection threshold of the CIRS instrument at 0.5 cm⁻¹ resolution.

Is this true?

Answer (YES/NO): YES